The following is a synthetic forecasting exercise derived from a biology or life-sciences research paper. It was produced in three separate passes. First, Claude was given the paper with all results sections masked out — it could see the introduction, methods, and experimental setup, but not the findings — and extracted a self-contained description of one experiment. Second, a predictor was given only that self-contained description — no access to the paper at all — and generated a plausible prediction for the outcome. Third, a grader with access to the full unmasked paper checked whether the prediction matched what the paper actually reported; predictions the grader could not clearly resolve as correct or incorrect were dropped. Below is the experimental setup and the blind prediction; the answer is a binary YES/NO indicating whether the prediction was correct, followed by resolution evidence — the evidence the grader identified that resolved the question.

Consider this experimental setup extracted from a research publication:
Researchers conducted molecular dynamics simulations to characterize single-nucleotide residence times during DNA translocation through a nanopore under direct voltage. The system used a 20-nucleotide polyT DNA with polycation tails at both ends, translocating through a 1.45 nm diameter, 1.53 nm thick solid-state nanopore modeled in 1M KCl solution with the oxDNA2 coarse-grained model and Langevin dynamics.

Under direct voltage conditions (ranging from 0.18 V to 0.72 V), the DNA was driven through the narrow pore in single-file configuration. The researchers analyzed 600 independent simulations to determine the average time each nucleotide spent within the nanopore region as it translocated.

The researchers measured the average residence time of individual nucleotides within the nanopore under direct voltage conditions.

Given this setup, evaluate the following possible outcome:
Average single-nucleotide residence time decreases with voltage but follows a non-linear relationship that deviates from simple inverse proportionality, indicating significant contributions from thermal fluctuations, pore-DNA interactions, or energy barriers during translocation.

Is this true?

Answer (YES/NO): YES